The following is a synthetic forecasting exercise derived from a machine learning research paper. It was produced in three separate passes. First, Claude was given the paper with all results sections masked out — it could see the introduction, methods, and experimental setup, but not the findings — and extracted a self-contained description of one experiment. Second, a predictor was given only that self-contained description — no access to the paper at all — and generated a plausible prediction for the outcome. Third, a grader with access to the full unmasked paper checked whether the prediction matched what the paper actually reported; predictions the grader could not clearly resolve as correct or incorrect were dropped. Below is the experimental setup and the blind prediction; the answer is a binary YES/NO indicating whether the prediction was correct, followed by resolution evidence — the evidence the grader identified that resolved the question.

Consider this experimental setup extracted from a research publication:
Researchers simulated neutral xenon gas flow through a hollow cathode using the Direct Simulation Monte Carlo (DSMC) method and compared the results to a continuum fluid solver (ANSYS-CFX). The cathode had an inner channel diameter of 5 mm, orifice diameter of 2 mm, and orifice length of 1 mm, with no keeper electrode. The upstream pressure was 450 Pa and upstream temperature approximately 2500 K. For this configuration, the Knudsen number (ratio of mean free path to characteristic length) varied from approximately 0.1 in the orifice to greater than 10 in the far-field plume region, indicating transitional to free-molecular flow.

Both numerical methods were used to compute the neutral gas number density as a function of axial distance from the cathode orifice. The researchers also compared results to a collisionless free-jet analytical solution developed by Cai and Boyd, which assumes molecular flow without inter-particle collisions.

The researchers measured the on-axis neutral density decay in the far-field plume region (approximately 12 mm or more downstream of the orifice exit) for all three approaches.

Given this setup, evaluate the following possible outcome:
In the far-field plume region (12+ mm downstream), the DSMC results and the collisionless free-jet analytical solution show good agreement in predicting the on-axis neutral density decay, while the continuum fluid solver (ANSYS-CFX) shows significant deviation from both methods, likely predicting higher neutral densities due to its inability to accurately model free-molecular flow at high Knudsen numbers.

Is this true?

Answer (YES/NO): YES